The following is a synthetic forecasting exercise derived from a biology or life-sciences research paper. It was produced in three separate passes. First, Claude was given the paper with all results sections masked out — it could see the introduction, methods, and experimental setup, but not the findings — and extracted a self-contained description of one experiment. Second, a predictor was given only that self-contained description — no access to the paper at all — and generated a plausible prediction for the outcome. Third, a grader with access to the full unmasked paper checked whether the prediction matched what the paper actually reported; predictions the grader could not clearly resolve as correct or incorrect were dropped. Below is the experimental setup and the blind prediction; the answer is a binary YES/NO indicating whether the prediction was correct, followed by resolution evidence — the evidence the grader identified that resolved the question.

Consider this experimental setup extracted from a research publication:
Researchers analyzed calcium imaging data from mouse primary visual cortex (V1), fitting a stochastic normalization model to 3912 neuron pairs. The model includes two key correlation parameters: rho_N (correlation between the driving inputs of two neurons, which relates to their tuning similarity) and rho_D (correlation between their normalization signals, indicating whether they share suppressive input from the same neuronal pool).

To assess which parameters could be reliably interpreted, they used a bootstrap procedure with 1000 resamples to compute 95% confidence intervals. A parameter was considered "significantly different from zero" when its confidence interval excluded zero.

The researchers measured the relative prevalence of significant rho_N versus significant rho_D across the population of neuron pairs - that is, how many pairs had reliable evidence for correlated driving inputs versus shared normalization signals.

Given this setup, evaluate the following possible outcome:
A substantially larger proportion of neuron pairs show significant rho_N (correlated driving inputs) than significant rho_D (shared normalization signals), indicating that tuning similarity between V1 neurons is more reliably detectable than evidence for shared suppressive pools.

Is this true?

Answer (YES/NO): YES